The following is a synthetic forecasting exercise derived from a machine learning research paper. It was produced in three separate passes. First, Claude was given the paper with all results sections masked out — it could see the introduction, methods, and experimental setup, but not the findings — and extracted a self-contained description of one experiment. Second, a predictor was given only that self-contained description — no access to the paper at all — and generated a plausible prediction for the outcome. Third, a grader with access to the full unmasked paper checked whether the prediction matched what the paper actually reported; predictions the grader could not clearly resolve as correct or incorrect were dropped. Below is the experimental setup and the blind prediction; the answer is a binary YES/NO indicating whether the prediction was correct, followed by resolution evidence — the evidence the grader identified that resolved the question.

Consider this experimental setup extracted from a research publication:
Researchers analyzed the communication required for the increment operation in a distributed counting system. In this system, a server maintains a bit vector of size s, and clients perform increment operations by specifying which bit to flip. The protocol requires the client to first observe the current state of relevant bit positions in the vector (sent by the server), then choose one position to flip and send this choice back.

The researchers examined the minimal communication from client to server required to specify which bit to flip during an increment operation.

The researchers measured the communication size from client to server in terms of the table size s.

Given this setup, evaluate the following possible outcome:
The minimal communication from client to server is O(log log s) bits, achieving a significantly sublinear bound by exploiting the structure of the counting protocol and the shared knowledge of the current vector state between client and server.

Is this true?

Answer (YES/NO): NO